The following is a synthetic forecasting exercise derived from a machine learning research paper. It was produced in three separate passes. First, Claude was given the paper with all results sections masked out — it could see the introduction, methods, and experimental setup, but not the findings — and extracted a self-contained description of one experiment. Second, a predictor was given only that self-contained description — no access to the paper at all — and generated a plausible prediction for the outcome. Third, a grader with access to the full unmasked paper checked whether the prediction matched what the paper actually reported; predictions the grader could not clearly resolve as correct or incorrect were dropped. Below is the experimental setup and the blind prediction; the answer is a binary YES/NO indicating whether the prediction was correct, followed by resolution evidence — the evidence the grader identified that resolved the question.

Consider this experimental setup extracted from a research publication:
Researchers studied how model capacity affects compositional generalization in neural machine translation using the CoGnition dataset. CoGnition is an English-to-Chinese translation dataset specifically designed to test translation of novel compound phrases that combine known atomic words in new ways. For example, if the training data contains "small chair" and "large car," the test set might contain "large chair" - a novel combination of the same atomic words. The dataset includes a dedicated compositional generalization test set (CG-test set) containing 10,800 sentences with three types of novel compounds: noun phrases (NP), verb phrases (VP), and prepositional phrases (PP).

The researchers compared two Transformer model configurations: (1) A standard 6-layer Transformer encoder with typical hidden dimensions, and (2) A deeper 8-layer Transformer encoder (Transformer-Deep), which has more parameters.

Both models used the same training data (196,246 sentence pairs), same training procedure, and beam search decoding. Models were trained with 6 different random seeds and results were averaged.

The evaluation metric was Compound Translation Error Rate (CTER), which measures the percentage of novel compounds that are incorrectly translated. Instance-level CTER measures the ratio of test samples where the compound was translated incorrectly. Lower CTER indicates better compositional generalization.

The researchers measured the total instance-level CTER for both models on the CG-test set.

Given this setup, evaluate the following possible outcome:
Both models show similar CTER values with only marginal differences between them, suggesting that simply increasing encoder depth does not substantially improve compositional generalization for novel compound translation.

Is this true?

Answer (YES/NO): NO